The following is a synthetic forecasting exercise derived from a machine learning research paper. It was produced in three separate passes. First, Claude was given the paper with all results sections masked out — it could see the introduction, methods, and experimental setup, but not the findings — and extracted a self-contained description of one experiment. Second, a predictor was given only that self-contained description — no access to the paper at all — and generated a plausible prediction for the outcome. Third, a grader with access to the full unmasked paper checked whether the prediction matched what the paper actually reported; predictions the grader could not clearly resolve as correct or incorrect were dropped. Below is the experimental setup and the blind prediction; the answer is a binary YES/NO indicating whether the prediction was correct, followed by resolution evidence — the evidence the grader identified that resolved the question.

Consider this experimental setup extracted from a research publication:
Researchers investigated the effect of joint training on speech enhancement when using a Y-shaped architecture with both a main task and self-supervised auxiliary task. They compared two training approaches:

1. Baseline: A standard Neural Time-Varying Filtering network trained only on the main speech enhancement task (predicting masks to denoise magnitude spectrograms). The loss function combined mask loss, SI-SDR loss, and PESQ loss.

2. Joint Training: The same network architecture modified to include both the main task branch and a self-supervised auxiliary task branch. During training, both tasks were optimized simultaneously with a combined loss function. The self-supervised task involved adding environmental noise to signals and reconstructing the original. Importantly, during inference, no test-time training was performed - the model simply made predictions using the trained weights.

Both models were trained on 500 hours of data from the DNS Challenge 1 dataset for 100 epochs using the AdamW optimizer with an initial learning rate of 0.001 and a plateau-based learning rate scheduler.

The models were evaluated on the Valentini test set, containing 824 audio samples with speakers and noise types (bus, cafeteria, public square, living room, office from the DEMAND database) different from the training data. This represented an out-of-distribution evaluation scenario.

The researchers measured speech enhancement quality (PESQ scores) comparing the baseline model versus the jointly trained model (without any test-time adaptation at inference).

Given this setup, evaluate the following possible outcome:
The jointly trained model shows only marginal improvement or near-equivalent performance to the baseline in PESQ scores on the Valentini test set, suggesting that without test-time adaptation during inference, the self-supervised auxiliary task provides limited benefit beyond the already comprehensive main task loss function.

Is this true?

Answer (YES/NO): YES